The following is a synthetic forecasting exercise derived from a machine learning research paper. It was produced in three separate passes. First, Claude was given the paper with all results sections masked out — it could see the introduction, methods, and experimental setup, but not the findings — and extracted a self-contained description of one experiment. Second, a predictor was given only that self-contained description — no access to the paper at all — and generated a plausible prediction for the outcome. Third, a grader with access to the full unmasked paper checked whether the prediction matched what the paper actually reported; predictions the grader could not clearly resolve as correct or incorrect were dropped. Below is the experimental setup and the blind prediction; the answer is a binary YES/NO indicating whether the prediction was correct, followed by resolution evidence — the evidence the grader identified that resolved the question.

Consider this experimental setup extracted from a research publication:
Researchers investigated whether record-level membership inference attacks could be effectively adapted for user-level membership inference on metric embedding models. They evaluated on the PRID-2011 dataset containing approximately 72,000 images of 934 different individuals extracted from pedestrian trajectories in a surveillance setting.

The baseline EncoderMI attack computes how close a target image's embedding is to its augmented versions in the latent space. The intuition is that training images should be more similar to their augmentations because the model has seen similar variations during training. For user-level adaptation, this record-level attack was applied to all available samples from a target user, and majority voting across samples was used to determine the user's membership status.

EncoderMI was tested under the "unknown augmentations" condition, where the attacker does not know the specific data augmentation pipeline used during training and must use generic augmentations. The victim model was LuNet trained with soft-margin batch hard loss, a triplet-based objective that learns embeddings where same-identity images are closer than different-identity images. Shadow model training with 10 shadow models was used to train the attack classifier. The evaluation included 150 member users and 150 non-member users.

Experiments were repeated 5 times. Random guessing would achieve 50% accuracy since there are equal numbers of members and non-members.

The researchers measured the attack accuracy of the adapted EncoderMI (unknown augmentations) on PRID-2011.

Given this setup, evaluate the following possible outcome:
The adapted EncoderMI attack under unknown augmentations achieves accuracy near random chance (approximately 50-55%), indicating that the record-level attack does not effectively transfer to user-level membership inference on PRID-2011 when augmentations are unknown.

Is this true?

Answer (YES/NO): YES